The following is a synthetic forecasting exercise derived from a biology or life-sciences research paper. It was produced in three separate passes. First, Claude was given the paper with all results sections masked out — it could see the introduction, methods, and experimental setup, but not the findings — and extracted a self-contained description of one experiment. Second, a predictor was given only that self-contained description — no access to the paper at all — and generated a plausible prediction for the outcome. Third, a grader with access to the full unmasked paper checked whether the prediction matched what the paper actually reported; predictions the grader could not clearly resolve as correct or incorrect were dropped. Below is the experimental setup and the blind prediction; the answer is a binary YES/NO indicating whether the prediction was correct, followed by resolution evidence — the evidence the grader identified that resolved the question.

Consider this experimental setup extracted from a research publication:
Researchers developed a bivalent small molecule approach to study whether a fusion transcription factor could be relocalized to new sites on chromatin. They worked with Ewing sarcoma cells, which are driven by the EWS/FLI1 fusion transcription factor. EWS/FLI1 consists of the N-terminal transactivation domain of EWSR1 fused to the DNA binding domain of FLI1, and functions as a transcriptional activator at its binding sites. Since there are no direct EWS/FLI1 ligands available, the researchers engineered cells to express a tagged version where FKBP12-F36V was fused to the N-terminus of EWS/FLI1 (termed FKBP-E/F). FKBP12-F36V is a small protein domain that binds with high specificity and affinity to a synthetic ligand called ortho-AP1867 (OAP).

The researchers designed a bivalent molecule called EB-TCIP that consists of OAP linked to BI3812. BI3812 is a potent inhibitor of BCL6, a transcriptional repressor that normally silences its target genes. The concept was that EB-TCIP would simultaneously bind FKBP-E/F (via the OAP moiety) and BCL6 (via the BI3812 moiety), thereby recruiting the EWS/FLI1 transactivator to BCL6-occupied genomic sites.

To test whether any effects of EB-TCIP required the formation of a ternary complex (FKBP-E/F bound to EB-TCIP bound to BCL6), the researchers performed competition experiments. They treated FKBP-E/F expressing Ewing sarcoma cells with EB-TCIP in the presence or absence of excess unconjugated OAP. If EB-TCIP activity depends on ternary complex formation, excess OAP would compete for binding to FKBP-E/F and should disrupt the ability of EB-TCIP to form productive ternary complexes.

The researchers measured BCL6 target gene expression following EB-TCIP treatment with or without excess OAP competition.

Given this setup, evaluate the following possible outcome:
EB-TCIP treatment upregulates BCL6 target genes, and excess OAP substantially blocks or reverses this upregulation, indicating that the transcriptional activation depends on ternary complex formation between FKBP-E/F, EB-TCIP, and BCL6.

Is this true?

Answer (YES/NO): YES